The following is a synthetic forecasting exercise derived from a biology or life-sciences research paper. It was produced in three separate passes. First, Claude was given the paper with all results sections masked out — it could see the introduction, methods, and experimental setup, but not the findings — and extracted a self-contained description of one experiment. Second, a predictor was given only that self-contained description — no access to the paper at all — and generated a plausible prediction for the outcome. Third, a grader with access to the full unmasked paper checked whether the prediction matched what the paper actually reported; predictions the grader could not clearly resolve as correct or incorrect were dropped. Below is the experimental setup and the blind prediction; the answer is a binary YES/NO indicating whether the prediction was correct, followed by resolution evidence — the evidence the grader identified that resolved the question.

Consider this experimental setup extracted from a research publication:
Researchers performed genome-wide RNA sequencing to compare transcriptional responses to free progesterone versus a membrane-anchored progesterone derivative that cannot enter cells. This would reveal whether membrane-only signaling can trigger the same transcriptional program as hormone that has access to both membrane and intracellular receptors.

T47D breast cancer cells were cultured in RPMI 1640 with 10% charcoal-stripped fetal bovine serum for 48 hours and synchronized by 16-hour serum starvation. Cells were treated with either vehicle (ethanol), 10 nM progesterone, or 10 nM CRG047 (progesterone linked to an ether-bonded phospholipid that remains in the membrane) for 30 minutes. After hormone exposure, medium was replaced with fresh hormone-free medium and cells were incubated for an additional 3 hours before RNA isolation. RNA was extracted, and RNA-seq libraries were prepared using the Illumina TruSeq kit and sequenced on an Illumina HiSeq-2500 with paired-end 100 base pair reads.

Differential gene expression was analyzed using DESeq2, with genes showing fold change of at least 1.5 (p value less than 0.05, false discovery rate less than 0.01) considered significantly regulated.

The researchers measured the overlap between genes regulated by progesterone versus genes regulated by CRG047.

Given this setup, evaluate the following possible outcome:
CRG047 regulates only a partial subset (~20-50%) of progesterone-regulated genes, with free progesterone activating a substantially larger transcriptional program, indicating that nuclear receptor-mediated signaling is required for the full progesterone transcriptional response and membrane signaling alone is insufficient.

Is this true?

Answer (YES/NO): NO